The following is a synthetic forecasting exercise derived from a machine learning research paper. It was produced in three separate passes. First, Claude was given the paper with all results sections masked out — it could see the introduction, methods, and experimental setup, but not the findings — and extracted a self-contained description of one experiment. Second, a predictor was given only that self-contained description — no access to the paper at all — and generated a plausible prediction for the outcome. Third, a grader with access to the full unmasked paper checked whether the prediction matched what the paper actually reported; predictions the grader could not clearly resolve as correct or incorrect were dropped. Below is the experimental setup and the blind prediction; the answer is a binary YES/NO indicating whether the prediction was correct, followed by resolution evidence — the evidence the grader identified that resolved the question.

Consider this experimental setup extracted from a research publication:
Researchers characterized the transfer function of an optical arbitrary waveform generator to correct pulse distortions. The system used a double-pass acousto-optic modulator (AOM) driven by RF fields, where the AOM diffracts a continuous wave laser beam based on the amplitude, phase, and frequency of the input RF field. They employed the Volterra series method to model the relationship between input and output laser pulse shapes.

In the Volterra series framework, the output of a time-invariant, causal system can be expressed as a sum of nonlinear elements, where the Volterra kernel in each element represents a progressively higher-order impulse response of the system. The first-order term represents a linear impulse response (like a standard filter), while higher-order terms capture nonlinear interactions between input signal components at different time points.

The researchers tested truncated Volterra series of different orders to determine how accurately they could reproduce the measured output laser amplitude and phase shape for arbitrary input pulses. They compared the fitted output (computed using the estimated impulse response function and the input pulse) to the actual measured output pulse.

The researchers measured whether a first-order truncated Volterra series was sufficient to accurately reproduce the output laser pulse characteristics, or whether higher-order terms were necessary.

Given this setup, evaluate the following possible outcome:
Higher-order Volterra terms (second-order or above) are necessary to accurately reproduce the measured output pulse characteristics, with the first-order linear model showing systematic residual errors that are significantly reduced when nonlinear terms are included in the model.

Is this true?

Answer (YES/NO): NO